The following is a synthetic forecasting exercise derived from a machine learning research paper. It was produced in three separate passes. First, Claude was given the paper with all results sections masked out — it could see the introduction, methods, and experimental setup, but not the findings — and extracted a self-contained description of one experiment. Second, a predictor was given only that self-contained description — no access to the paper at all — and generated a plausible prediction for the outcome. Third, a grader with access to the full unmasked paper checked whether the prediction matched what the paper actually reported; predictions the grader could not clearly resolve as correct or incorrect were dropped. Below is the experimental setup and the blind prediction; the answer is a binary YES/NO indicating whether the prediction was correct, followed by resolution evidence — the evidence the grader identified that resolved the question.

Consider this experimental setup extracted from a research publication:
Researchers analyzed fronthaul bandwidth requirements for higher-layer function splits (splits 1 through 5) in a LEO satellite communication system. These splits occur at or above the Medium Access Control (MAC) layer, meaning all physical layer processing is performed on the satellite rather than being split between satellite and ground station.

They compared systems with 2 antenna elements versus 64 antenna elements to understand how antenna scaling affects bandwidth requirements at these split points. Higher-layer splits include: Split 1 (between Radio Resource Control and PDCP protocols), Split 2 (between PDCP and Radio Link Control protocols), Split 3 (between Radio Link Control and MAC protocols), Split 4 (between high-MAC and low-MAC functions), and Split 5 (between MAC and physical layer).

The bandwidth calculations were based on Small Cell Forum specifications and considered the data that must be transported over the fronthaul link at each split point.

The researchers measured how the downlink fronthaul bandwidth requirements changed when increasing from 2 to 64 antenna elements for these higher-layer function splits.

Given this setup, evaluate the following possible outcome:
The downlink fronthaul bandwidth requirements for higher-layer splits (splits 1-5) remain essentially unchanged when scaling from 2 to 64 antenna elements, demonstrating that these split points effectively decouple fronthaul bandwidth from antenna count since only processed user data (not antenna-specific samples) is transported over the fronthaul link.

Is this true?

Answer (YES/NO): YES